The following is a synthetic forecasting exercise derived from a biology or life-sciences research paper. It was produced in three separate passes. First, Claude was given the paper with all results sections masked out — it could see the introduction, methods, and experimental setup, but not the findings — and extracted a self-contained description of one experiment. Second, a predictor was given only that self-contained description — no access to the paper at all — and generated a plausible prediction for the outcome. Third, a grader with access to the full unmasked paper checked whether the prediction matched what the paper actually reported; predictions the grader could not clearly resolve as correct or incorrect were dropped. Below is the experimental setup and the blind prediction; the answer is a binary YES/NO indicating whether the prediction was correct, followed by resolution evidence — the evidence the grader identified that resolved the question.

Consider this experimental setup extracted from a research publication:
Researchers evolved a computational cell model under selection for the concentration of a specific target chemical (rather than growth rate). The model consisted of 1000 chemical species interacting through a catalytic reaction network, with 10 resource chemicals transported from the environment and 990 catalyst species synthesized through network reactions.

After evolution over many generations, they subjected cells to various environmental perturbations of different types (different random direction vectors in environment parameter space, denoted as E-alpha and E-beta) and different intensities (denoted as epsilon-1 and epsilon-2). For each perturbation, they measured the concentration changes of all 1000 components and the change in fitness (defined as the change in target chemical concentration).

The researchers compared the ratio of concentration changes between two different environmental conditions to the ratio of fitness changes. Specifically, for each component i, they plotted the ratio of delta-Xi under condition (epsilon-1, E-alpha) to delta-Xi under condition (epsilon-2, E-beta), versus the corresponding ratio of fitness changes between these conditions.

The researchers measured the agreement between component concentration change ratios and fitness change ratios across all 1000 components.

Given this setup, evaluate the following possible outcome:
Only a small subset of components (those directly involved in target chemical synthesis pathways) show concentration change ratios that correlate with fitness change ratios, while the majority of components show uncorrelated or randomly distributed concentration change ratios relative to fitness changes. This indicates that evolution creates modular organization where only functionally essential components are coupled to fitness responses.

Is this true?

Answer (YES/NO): NO